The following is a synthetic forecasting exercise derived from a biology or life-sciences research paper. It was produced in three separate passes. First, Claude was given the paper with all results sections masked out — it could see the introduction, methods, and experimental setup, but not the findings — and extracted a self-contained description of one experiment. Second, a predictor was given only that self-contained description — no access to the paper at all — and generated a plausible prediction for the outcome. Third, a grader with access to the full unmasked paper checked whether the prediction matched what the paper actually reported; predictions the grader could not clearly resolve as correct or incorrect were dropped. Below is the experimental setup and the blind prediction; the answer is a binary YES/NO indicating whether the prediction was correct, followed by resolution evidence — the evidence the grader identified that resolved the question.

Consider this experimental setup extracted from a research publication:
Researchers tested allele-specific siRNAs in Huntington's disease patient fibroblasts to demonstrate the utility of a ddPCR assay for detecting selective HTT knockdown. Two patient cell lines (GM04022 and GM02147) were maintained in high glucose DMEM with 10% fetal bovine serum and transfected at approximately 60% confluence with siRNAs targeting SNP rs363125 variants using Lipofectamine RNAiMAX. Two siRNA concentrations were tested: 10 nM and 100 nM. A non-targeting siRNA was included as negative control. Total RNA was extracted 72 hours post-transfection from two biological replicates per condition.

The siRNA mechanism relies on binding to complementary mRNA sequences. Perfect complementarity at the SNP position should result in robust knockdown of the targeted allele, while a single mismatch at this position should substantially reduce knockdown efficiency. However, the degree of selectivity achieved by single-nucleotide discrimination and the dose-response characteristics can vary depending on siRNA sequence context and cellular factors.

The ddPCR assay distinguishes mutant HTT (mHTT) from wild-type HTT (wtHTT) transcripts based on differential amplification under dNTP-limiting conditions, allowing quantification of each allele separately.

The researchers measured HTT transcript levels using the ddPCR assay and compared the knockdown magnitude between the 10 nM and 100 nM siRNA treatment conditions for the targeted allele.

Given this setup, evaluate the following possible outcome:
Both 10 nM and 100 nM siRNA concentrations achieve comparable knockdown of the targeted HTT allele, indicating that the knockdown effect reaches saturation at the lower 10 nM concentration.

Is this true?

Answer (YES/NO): YES